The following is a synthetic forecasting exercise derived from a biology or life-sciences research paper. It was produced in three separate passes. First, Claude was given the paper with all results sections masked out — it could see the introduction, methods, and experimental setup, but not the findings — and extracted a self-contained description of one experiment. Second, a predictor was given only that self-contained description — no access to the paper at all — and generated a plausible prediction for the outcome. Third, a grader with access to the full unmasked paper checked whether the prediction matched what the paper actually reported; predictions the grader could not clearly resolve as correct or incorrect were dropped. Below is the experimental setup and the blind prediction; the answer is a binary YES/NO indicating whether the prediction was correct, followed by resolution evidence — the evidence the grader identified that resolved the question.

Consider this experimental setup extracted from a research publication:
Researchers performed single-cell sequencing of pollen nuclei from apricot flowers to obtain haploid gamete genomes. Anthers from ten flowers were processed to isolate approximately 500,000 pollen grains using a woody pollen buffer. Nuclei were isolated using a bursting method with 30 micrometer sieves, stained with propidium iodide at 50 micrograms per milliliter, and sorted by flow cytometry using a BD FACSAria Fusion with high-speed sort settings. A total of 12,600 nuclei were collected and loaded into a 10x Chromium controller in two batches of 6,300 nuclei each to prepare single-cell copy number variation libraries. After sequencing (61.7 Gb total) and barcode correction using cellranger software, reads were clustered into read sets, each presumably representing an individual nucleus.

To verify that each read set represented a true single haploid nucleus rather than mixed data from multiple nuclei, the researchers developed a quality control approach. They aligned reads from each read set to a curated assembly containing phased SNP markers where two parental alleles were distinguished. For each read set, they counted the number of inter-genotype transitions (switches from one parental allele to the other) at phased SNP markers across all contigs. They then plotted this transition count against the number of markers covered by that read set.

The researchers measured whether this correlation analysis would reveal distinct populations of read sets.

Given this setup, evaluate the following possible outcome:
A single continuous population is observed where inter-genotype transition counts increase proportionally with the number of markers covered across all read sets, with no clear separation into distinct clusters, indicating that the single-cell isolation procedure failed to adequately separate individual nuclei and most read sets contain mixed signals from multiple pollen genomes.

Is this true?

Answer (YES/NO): NO